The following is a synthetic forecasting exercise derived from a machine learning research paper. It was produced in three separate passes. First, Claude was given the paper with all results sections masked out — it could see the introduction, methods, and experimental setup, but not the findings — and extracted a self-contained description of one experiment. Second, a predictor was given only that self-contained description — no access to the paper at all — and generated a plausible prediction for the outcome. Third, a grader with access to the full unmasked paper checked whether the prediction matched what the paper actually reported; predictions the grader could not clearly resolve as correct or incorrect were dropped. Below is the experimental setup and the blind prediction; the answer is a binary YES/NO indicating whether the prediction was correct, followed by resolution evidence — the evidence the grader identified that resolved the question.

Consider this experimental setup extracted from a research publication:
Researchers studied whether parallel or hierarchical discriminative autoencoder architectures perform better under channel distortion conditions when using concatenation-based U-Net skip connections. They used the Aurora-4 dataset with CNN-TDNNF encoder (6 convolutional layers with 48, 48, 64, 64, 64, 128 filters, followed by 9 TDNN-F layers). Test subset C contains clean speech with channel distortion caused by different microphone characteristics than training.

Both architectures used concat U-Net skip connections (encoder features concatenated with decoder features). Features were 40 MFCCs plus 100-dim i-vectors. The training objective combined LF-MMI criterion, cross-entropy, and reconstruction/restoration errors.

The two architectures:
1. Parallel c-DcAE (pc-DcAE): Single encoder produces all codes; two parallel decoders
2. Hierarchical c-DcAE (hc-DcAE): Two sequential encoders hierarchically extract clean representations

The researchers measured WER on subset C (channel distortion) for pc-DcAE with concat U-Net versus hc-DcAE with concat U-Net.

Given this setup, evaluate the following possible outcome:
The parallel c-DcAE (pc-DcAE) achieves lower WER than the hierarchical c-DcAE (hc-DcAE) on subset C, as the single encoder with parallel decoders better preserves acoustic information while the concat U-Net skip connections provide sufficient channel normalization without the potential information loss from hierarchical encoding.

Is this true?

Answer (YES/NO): YES